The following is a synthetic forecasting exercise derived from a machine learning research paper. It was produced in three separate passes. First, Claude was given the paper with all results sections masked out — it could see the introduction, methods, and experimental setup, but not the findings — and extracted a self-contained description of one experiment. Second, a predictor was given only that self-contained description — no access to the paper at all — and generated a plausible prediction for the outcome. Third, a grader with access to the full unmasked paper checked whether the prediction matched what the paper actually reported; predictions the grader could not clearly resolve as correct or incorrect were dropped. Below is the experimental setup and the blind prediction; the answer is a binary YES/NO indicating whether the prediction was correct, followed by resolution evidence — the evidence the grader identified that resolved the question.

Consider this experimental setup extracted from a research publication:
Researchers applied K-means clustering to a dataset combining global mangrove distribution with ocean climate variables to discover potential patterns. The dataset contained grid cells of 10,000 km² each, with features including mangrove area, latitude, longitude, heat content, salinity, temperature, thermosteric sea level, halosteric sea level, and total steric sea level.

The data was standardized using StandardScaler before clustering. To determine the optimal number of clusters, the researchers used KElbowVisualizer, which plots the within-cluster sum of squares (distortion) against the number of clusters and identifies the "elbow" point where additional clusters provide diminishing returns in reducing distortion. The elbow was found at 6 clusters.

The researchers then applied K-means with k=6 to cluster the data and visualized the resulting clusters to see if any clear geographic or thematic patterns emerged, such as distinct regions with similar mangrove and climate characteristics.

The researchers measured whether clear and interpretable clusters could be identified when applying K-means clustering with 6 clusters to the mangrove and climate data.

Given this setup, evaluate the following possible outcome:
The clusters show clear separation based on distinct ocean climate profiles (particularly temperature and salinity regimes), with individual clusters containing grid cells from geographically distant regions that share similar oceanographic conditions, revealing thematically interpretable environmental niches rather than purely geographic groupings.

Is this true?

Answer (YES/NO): NO